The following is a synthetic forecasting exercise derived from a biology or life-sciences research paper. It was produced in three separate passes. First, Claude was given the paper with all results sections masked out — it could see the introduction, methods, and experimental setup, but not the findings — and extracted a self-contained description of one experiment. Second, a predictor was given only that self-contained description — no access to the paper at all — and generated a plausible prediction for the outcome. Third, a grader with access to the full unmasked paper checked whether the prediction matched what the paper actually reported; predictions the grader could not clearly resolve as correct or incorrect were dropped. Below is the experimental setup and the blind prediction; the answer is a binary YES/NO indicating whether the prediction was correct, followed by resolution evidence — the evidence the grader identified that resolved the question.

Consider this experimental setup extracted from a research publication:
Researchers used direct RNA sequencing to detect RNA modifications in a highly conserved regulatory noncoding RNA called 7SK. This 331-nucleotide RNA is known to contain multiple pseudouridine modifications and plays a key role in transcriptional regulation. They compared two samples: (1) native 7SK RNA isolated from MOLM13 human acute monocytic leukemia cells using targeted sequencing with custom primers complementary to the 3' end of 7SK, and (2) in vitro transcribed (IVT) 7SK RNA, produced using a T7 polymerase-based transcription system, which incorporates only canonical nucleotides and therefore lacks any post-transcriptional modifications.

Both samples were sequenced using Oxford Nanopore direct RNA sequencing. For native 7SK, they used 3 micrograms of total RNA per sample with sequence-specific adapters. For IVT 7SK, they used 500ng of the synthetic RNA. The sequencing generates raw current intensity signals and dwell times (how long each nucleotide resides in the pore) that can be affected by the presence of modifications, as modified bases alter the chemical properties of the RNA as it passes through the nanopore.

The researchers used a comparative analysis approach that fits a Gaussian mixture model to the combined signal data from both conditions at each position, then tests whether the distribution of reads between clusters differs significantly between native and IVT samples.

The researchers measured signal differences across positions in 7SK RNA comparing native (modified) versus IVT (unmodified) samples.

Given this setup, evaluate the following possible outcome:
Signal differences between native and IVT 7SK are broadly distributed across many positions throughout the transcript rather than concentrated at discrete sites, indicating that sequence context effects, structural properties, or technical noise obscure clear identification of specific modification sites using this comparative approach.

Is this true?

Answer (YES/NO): NO